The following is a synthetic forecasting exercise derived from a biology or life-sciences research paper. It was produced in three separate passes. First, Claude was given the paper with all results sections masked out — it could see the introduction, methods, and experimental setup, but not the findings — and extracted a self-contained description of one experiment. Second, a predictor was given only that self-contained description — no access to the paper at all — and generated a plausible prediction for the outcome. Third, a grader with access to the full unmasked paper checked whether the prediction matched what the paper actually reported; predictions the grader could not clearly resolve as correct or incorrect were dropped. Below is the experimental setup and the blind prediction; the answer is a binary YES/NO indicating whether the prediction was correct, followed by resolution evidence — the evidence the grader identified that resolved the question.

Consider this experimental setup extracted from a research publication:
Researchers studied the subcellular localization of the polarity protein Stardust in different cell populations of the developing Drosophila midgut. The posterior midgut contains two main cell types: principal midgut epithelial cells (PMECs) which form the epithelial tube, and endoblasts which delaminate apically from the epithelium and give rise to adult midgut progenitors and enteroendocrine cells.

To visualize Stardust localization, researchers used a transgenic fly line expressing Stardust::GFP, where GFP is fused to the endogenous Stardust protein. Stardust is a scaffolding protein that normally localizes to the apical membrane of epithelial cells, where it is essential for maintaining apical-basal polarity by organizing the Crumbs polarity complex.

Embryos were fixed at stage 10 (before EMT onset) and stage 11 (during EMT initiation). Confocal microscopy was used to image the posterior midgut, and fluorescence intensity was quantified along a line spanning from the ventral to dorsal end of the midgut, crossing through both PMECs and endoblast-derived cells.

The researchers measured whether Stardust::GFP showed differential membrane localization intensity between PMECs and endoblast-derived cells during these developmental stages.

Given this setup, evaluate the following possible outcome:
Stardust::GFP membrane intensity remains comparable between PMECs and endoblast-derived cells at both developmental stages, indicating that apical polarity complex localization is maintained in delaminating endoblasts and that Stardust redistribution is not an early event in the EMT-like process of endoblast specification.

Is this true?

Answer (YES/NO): NO